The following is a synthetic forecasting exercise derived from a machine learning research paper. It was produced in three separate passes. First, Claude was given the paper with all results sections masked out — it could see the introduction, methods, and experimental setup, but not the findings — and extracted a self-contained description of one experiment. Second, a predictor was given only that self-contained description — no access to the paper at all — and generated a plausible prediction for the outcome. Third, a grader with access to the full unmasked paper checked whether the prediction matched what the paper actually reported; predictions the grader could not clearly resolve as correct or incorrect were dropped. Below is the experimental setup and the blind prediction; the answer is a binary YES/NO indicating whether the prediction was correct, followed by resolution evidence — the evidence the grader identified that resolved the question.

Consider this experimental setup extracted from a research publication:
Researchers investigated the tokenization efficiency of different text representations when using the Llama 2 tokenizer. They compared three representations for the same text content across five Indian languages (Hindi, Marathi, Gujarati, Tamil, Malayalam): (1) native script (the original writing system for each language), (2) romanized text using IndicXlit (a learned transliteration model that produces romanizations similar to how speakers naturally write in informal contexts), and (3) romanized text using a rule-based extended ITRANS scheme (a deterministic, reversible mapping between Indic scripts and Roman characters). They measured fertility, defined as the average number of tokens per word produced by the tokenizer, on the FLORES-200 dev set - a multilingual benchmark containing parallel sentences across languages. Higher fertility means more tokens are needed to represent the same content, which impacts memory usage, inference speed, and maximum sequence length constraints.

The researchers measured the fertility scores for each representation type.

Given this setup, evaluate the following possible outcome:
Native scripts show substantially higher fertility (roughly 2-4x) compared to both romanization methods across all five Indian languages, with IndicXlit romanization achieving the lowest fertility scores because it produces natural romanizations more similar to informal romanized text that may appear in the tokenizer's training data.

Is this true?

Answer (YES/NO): YES